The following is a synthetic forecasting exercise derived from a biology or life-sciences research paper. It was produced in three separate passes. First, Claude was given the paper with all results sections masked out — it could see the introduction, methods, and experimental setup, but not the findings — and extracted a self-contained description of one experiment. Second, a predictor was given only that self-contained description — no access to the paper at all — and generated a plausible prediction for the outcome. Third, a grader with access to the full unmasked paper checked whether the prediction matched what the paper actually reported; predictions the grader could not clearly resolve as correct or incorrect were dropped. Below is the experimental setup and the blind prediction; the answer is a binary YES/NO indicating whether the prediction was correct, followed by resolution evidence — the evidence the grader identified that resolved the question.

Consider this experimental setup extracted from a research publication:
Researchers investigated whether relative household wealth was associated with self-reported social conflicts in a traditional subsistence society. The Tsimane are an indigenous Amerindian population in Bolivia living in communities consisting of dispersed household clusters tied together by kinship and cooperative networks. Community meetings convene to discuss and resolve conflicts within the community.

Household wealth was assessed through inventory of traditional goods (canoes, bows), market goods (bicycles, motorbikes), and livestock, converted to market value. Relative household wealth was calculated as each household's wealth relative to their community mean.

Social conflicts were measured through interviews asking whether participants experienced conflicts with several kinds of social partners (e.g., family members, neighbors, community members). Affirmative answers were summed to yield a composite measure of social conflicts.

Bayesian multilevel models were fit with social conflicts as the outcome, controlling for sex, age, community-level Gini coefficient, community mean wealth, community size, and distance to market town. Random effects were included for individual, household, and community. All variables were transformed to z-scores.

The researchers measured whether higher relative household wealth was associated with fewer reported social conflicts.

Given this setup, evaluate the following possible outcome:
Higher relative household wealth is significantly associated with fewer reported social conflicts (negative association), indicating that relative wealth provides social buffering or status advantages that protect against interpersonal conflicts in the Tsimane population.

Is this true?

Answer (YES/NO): NO